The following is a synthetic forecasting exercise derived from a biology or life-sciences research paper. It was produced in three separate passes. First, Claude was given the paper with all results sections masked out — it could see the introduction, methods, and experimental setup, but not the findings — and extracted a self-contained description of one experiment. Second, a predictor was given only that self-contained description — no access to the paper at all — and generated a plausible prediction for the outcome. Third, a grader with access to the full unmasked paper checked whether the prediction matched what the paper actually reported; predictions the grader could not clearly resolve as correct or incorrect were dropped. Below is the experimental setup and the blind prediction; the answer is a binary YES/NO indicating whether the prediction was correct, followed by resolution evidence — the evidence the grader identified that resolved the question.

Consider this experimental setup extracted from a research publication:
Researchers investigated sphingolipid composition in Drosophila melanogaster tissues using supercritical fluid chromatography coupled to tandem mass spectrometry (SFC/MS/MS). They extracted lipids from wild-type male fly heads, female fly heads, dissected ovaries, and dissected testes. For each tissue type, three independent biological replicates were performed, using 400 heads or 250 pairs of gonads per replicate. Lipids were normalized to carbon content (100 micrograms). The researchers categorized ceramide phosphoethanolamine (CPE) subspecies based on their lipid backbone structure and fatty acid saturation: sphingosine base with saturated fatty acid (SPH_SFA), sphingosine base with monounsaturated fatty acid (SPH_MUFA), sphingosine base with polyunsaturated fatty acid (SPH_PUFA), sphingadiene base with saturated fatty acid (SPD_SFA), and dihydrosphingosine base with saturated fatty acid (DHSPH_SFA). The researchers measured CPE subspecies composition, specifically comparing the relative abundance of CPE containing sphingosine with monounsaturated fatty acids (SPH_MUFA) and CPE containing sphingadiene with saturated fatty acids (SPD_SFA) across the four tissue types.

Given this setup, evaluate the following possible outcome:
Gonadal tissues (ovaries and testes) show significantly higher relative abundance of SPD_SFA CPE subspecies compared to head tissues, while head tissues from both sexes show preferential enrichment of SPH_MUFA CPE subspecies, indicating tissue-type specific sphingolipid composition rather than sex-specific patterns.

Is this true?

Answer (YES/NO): NO